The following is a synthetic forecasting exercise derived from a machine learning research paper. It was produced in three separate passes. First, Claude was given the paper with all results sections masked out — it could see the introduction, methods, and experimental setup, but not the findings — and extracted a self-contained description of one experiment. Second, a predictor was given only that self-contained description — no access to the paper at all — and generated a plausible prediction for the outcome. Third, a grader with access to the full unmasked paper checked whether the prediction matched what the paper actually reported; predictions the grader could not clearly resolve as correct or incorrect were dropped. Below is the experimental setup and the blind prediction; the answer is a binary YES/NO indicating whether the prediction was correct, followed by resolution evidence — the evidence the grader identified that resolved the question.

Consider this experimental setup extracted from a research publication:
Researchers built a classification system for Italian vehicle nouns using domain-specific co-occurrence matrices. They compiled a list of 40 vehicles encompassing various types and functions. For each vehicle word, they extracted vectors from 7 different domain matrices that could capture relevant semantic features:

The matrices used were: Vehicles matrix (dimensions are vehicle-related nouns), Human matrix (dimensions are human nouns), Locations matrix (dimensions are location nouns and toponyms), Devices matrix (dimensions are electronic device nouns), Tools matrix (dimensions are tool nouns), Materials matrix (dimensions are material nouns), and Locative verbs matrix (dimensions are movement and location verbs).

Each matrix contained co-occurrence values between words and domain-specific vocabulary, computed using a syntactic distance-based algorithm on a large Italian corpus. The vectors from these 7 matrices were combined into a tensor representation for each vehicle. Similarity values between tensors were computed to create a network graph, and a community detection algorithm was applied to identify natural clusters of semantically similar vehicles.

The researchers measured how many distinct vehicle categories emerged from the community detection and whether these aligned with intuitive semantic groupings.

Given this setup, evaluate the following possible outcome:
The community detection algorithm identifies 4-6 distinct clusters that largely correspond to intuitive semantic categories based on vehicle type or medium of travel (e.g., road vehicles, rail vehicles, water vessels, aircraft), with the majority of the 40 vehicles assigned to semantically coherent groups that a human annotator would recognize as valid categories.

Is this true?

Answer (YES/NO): YES